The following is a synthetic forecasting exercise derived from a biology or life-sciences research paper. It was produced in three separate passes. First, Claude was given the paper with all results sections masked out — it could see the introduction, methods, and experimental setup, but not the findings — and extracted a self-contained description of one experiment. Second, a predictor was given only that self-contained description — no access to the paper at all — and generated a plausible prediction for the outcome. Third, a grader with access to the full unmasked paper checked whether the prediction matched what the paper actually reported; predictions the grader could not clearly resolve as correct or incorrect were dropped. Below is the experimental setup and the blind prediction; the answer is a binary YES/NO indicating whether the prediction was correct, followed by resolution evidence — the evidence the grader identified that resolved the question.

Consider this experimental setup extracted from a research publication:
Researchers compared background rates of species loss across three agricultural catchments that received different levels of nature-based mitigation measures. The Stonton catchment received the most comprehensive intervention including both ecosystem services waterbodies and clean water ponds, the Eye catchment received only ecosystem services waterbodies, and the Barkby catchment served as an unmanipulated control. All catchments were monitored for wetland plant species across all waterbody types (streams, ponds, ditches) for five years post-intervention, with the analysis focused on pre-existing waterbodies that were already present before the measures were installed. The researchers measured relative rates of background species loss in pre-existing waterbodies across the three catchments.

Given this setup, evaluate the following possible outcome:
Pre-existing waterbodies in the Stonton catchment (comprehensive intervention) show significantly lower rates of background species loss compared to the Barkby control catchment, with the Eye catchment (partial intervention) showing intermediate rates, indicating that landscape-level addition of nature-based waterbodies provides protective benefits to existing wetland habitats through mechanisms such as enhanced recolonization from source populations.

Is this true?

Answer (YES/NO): YES